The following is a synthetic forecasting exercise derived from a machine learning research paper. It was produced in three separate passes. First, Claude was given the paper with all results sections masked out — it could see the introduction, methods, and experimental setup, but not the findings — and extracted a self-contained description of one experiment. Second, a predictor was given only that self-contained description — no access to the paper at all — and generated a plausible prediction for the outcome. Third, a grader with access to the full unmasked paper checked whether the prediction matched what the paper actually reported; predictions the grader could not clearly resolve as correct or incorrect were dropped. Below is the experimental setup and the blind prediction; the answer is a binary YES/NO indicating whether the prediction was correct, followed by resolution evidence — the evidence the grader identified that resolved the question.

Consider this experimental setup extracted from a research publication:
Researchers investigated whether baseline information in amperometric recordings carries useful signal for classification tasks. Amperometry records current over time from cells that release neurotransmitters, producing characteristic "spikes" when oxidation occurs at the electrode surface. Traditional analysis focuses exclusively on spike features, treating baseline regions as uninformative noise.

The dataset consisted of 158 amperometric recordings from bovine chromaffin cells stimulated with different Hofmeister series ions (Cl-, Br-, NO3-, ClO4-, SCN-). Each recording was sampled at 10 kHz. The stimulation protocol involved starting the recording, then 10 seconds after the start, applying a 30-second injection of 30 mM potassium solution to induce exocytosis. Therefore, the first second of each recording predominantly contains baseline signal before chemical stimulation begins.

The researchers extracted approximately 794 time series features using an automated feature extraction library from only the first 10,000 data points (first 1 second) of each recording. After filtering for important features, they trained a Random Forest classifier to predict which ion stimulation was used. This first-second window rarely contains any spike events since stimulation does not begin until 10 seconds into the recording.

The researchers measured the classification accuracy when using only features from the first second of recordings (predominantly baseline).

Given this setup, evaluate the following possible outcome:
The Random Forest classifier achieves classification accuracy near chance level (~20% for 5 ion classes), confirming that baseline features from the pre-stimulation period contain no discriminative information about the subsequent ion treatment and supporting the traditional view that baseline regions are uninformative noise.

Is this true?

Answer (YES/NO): NO